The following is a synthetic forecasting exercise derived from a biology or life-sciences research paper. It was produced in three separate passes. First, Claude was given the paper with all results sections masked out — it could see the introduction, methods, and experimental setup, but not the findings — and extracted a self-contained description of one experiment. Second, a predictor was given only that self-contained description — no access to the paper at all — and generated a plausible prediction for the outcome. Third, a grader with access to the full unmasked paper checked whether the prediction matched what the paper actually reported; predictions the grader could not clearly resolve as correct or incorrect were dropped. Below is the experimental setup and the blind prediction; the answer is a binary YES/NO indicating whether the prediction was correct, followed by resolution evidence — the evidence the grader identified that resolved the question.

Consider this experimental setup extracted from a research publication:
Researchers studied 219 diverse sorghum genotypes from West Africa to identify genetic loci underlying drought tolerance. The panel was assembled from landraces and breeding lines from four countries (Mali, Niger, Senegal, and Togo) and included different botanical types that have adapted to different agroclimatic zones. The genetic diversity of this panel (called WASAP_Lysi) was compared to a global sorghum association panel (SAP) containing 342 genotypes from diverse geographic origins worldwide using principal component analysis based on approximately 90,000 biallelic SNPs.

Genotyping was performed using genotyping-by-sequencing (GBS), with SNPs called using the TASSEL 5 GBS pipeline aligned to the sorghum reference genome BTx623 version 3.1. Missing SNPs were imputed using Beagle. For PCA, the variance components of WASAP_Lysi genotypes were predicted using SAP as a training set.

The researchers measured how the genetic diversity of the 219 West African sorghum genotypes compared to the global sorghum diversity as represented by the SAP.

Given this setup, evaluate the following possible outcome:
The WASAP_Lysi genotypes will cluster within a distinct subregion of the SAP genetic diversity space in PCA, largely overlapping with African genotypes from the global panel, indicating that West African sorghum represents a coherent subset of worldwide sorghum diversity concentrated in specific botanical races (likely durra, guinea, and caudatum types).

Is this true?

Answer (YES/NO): YES